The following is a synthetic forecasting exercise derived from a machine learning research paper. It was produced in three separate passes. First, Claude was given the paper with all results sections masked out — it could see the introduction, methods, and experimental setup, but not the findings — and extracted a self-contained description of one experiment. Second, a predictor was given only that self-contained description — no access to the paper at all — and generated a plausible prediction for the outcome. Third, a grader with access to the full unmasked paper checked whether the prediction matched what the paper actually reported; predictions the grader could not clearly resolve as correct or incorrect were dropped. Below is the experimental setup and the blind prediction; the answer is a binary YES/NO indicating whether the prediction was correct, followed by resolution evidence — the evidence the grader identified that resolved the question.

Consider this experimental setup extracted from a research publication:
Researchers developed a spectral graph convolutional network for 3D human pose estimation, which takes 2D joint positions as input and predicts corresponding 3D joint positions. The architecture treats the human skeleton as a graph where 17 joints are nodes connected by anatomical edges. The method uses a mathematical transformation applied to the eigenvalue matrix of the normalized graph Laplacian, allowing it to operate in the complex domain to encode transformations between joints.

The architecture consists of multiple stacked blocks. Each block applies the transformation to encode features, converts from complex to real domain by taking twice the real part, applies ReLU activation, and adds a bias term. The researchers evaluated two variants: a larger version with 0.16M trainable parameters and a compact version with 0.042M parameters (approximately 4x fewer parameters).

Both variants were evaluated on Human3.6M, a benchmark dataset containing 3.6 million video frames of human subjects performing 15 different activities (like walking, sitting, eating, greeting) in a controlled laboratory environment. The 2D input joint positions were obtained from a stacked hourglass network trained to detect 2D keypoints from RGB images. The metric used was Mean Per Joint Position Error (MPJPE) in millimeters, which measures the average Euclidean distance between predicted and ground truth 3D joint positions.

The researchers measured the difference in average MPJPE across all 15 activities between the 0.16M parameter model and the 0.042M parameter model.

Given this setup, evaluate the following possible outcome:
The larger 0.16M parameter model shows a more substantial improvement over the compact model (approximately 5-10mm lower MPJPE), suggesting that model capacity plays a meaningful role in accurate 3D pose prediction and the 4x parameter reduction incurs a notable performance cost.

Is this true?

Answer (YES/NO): NO